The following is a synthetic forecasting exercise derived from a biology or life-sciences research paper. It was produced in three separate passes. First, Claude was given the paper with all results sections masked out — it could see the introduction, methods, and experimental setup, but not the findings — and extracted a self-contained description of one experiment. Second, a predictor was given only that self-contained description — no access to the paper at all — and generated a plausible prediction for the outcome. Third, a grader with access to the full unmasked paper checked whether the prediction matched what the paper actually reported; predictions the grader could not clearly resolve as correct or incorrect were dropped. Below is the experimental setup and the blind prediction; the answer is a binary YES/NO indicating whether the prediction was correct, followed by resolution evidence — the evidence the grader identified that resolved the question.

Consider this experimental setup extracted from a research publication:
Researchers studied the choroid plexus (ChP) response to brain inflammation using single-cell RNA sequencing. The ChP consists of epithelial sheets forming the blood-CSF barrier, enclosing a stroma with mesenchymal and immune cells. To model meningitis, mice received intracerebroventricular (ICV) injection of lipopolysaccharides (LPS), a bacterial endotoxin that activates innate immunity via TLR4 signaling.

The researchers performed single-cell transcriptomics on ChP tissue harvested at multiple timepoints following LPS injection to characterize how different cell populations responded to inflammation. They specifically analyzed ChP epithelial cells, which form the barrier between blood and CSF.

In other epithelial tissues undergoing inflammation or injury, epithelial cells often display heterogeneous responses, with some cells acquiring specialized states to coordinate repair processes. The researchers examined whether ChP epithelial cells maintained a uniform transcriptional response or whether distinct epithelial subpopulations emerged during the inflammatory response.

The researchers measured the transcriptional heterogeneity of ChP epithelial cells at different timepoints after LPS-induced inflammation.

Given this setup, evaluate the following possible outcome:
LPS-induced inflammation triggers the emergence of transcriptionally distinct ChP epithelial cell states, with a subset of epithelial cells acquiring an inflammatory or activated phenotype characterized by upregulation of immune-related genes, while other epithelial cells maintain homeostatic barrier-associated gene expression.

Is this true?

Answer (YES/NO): YES